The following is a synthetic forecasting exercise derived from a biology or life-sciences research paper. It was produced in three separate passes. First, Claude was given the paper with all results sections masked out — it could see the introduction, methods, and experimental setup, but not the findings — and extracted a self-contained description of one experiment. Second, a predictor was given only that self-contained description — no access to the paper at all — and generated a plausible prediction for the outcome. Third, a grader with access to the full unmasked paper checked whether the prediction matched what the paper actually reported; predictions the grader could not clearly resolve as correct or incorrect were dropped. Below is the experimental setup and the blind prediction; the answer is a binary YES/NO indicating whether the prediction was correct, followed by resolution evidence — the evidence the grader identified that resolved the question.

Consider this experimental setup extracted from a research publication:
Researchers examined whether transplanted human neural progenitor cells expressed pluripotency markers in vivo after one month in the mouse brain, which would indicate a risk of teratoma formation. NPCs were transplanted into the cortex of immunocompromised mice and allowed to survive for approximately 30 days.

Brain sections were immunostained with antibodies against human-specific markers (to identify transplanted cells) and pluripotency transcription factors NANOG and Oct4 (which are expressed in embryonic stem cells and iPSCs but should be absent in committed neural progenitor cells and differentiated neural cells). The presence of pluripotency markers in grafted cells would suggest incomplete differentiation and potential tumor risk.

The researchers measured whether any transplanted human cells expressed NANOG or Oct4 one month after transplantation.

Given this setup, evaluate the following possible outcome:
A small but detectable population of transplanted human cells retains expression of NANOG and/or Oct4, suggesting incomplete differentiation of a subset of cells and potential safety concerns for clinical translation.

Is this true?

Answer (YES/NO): NO